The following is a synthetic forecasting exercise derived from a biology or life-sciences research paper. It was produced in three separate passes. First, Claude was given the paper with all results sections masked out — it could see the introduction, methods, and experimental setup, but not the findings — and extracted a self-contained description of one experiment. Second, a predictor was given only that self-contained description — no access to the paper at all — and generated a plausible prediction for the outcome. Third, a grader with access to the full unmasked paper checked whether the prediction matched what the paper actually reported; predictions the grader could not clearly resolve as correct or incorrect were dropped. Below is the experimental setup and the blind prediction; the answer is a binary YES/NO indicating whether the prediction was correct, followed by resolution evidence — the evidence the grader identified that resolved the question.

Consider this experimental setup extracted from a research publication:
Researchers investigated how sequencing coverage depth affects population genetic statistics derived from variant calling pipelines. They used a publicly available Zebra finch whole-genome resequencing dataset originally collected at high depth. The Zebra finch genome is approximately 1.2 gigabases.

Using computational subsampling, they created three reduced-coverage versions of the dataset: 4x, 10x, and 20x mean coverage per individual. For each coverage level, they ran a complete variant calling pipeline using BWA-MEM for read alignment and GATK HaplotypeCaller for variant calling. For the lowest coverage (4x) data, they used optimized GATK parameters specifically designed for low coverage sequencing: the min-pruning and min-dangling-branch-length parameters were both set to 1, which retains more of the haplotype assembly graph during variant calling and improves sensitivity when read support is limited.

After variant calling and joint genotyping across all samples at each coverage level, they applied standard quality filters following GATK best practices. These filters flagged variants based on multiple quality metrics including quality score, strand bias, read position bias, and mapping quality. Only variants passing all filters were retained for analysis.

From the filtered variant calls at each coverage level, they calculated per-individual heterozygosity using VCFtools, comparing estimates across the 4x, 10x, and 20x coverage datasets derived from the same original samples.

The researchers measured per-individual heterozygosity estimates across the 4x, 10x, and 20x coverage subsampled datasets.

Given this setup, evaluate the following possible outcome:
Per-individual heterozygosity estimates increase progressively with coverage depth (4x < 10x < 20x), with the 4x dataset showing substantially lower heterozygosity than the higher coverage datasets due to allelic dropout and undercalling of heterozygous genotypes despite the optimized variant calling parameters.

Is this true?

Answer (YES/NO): YES